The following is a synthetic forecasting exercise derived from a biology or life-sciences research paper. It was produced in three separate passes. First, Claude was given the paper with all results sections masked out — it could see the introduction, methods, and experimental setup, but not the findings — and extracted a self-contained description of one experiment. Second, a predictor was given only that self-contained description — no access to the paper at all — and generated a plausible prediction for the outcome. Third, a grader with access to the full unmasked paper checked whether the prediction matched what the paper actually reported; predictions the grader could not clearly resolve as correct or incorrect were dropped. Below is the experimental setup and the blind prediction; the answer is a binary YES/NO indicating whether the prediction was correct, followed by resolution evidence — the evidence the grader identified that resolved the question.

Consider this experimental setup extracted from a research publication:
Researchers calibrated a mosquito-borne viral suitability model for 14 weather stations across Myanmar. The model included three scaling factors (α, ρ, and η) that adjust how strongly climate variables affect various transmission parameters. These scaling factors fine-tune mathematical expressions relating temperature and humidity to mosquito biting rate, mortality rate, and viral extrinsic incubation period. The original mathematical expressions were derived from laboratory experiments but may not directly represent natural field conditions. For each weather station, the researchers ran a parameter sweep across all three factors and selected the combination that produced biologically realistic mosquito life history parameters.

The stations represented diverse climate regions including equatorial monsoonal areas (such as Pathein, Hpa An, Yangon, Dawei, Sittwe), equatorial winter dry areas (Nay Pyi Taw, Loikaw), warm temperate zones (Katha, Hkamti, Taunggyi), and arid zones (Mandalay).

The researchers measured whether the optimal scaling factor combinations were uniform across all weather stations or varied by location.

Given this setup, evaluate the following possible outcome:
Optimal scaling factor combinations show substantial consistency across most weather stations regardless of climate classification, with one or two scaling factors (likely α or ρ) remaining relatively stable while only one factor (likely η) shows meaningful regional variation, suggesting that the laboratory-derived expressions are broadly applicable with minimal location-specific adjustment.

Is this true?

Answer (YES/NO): NO